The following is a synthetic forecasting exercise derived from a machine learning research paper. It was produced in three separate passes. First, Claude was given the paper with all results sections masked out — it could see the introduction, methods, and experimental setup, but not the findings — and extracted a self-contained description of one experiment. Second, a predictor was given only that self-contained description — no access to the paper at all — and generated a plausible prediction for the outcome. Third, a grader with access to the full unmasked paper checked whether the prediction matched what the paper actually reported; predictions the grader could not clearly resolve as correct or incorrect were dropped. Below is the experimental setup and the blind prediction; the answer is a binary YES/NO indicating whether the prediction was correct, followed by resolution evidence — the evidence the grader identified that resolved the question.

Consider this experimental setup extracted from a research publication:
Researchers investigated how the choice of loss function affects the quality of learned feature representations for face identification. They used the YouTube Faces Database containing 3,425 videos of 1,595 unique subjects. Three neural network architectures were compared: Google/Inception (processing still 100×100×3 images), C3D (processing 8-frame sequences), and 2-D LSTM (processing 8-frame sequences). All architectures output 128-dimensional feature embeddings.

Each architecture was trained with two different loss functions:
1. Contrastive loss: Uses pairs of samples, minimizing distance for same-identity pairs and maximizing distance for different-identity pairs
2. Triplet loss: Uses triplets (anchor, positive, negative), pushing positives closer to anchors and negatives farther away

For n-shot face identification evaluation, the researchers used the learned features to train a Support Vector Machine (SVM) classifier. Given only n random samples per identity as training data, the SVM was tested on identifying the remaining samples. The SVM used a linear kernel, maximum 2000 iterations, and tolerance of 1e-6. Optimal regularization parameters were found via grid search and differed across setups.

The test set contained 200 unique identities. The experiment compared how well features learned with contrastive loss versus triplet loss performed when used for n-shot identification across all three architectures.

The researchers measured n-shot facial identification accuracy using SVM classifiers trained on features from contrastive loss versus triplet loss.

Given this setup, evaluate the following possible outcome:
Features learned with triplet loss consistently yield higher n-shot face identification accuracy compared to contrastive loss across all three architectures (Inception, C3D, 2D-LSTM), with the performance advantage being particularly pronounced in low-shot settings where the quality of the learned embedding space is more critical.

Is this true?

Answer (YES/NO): NO